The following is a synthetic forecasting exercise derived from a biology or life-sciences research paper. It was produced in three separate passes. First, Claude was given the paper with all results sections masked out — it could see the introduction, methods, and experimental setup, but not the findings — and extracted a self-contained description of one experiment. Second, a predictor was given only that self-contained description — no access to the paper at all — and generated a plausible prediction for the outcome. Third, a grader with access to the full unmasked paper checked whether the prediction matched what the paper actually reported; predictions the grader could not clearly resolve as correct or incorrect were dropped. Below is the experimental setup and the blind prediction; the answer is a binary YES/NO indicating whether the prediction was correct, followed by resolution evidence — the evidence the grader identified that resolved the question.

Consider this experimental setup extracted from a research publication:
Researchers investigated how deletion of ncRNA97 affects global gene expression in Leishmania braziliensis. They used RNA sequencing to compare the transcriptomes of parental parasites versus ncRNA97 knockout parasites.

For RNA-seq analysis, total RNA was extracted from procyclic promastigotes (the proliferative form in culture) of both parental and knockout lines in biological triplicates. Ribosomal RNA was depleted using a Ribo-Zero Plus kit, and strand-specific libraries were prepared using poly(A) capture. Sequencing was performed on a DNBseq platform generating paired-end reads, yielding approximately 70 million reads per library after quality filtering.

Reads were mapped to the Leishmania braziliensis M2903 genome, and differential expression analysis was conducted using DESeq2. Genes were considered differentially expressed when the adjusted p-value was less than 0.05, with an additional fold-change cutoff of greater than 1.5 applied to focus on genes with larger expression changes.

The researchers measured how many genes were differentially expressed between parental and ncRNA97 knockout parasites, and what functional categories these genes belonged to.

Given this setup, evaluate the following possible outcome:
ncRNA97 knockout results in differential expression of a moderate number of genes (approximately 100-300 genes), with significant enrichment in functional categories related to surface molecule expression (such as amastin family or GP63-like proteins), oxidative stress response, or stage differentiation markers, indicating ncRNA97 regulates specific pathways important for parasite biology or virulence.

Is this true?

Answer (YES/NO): NO